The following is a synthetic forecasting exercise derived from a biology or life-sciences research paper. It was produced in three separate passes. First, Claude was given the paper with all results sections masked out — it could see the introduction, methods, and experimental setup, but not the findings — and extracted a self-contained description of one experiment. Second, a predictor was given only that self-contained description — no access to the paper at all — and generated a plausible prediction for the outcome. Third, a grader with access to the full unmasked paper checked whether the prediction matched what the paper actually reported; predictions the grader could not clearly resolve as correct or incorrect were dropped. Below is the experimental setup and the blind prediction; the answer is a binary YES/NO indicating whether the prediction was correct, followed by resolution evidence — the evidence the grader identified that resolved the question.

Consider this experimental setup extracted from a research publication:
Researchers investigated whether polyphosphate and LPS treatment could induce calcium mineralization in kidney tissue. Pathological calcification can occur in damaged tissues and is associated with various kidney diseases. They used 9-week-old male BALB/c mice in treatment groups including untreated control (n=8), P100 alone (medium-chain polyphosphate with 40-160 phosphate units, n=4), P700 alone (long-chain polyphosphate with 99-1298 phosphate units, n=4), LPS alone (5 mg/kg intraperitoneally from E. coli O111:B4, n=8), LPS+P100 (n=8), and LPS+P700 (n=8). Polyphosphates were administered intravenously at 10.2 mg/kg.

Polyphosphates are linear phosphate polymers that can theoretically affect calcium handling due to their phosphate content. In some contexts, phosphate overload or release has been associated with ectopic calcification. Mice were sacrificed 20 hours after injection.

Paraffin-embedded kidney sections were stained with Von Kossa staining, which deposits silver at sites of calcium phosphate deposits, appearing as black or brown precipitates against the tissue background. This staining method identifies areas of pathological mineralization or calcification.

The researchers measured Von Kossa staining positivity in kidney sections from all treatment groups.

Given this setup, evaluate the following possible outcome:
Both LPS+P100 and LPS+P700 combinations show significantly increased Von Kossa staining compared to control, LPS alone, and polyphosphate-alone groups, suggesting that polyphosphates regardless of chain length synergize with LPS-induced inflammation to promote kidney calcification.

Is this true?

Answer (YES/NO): NO